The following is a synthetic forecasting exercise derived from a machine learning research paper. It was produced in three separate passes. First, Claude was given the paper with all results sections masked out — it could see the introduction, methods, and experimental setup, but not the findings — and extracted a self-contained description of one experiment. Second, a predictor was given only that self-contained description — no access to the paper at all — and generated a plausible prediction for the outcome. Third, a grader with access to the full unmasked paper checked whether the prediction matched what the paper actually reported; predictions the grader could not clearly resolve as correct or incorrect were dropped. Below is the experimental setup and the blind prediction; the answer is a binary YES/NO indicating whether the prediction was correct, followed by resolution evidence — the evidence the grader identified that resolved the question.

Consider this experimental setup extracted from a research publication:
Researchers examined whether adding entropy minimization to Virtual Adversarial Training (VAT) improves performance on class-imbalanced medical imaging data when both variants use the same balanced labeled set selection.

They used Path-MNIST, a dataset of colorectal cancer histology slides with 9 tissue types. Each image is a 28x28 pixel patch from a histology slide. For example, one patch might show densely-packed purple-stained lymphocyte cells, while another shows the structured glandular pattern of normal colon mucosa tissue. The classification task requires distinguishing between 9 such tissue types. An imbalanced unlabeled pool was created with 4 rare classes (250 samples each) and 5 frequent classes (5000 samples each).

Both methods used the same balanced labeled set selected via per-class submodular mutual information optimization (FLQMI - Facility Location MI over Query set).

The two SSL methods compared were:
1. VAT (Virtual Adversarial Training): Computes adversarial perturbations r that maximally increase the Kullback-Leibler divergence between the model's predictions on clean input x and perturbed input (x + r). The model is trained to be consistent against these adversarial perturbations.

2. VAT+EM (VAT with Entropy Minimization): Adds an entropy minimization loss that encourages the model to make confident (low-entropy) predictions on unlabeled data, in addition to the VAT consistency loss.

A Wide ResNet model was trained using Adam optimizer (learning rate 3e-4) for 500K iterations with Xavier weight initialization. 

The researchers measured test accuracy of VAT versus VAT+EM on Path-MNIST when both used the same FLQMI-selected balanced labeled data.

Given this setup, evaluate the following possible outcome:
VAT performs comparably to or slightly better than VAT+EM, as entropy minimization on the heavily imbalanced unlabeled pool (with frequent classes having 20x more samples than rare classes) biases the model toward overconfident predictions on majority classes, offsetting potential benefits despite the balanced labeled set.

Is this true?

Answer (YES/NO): YES